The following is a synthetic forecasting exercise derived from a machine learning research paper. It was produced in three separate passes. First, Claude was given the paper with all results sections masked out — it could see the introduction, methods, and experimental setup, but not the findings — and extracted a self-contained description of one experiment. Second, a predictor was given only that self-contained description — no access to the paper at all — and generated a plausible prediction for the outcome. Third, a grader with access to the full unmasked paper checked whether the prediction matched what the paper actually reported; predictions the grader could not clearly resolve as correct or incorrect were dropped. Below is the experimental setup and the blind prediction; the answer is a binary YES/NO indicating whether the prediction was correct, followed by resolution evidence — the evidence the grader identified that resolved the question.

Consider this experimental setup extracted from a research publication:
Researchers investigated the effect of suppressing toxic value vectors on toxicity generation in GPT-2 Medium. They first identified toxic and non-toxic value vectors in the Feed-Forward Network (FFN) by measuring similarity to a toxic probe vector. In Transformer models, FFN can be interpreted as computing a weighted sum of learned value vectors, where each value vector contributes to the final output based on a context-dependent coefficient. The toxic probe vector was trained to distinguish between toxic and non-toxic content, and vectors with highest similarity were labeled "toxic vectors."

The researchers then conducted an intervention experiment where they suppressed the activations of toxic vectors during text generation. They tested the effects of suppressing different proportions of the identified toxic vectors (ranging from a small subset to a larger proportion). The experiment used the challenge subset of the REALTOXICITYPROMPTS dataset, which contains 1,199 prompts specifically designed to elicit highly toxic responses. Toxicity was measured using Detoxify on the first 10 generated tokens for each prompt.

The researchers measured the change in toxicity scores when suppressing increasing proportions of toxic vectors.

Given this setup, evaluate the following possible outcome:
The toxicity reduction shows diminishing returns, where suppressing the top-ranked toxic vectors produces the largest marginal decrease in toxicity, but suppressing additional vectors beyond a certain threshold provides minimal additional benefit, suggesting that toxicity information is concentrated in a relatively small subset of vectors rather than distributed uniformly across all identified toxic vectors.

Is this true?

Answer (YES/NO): NO